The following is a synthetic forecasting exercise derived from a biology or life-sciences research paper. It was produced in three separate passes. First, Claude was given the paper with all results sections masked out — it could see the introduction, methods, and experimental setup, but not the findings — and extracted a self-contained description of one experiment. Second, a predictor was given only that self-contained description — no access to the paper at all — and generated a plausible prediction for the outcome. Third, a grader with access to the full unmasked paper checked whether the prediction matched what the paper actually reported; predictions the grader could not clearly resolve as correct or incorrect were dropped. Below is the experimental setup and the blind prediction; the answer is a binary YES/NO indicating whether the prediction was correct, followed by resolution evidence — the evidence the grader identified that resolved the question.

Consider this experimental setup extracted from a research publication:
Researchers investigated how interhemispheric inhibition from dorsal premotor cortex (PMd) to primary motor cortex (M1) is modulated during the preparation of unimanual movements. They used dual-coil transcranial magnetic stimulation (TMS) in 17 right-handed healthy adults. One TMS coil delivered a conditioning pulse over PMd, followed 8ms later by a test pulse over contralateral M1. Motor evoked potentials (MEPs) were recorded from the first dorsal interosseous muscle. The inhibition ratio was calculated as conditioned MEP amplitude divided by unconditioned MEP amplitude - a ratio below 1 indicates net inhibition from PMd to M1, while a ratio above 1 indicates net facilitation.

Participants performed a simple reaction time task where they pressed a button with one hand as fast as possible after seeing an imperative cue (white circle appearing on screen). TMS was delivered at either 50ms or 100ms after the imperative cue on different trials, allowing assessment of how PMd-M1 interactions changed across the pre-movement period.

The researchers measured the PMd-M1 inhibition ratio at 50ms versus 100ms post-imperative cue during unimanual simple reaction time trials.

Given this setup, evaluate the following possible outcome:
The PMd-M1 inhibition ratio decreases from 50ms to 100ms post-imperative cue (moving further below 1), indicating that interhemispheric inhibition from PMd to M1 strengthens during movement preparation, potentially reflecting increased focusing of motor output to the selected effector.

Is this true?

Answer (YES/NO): NO